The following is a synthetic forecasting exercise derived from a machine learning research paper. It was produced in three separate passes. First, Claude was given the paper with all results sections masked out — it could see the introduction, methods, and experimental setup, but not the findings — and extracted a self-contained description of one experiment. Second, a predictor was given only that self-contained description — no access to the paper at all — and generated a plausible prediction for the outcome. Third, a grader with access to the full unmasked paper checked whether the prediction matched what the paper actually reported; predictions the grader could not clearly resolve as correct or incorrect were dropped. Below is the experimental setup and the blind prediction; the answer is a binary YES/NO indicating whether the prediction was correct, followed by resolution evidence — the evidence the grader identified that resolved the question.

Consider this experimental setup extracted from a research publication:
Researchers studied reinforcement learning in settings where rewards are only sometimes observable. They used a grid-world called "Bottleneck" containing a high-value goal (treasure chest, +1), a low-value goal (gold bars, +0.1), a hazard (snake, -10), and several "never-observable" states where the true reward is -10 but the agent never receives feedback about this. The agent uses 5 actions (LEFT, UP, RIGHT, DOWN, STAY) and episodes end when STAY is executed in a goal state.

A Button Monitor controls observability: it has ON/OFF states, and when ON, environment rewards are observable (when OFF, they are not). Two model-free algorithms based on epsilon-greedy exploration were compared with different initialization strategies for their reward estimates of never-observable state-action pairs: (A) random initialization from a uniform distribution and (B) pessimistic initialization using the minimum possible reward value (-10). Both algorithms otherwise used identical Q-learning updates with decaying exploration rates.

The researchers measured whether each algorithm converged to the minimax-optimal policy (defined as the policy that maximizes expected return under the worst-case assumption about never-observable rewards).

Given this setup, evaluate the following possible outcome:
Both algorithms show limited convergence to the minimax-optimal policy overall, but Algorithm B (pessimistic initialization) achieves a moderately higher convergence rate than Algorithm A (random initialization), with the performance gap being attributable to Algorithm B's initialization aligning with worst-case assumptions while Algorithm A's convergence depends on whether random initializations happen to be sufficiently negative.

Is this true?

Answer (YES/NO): NO